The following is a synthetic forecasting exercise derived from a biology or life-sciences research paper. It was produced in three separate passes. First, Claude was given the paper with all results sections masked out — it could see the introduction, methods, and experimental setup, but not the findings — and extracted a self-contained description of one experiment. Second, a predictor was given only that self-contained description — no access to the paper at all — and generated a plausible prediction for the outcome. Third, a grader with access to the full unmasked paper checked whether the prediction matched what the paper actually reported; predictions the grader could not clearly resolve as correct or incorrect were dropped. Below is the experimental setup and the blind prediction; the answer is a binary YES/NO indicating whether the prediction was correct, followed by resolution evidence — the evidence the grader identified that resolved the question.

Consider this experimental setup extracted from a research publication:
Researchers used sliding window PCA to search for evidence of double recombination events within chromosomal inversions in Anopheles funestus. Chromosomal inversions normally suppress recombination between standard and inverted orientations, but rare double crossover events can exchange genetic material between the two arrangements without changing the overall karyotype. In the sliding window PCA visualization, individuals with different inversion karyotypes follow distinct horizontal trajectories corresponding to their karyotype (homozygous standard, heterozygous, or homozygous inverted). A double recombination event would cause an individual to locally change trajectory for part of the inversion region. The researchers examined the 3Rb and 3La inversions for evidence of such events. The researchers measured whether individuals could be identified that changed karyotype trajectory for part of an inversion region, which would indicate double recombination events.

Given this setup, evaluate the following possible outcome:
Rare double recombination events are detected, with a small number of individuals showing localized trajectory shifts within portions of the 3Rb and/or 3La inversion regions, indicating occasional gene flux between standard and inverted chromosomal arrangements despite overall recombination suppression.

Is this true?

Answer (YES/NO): YES